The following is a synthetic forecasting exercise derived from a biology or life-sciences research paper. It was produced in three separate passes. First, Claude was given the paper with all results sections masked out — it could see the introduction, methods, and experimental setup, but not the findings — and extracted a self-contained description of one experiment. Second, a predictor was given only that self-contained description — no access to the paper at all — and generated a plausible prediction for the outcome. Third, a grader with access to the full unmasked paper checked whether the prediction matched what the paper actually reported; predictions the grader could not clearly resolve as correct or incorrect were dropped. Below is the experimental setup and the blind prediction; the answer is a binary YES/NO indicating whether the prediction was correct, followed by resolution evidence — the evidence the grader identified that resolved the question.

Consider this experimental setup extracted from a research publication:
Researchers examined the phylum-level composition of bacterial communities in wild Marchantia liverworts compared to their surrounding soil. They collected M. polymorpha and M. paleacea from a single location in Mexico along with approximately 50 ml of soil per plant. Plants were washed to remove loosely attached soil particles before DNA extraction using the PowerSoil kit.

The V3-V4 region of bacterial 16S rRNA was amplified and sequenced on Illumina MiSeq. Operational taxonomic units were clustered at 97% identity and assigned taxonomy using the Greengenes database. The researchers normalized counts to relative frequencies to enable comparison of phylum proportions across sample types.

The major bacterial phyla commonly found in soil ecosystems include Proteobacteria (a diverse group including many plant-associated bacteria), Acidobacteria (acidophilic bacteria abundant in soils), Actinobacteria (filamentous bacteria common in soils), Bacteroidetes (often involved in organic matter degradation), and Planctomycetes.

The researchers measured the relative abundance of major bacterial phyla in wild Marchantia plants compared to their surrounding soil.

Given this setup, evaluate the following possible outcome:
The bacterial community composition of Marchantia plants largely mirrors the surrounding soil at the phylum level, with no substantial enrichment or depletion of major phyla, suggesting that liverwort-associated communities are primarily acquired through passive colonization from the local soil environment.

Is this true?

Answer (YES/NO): NO